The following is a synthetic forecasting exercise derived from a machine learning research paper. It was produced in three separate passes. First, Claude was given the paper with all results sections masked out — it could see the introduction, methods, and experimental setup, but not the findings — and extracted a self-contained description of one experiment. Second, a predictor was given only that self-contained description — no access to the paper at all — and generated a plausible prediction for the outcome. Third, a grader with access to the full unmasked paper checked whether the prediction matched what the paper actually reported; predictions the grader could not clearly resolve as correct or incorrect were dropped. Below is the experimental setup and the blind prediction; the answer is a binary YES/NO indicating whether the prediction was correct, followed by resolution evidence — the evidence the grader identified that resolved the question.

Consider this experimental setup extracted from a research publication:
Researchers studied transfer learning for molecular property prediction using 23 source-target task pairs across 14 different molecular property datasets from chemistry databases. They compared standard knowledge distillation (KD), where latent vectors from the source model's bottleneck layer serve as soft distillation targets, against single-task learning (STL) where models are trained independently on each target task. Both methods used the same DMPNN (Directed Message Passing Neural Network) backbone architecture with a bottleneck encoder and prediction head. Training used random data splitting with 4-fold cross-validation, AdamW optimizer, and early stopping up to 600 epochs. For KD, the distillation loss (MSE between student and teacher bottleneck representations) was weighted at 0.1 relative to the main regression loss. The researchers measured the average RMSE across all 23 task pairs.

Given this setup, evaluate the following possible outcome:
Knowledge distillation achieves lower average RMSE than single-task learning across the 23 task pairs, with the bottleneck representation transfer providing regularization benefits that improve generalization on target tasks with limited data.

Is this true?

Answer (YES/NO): NO